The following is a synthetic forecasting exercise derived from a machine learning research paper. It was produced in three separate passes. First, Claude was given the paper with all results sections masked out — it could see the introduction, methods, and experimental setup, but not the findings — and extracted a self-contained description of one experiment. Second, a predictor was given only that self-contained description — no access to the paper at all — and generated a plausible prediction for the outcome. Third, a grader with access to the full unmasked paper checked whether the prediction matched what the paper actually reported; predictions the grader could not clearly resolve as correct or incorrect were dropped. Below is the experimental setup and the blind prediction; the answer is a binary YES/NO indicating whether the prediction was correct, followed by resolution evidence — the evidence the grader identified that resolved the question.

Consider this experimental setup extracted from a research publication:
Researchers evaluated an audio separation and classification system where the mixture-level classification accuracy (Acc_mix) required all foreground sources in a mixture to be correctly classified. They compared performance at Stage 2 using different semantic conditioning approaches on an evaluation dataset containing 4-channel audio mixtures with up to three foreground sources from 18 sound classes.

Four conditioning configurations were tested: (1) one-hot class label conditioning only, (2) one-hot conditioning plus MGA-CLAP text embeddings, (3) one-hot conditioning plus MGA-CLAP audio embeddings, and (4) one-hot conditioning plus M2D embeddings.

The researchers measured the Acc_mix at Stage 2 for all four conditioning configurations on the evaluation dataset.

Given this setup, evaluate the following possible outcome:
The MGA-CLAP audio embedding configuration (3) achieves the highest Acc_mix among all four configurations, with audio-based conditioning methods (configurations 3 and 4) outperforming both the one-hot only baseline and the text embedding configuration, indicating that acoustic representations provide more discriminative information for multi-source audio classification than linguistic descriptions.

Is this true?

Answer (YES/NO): NO